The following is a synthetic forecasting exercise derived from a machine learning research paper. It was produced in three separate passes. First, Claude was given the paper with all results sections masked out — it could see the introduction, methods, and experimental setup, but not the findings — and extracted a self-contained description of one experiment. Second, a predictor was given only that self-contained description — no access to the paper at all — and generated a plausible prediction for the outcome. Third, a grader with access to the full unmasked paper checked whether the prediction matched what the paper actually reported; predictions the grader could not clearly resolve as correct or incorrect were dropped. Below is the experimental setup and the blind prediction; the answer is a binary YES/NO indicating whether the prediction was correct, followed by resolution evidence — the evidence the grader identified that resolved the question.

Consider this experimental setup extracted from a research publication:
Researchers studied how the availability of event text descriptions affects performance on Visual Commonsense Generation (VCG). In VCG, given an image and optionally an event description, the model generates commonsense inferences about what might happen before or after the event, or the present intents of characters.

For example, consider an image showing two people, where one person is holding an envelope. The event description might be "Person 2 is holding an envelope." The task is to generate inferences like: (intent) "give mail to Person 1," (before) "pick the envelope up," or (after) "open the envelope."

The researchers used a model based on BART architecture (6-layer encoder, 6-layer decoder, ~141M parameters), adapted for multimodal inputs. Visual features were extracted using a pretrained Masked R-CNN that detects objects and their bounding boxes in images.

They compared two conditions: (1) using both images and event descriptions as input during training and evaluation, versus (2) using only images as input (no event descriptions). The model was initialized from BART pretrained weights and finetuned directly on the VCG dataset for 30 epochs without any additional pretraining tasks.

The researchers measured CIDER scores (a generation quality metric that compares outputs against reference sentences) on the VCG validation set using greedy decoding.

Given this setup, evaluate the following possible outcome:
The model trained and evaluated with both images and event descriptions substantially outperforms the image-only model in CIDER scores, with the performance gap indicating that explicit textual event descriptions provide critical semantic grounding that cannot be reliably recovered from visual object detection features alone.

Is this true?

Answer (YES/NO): YES